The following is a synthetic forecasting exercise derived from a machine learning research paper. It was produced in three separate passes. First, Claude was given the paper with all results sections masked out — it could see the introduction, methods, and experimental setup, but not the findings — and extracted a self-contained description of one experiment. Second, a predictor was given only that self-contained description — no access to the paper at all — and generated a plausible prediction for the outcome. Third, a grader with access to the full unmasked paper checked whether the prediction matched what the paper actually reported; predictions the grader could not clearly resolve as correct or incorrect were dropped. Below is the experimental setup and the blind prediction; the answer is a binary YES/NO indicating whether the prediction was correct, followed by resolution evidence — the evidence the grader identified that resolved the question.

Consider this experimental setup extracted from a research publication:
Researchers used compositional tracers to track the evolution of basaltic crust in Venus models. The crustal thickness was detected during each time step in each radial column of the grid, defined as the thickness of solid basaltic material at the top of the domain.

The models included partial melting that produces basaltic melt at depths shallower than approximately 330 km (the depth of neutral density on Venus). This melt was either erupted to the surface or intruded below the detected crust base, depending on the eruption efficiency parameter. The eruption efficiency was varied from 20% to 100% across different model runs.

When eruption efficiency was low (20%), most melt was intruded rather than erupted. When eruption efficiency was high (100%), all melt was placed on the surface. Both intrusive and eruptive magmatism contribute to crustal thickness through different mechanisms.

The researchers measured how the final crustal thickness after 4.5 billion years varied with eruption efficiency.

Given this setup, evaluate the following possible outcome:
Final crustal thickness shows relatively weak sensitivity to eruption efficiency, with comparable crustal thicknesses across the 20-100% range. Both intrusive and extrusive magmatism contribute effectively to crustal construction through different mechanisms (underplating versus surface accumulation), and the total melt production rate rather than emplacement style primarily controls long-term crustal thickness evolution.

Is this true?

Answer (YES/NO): NO